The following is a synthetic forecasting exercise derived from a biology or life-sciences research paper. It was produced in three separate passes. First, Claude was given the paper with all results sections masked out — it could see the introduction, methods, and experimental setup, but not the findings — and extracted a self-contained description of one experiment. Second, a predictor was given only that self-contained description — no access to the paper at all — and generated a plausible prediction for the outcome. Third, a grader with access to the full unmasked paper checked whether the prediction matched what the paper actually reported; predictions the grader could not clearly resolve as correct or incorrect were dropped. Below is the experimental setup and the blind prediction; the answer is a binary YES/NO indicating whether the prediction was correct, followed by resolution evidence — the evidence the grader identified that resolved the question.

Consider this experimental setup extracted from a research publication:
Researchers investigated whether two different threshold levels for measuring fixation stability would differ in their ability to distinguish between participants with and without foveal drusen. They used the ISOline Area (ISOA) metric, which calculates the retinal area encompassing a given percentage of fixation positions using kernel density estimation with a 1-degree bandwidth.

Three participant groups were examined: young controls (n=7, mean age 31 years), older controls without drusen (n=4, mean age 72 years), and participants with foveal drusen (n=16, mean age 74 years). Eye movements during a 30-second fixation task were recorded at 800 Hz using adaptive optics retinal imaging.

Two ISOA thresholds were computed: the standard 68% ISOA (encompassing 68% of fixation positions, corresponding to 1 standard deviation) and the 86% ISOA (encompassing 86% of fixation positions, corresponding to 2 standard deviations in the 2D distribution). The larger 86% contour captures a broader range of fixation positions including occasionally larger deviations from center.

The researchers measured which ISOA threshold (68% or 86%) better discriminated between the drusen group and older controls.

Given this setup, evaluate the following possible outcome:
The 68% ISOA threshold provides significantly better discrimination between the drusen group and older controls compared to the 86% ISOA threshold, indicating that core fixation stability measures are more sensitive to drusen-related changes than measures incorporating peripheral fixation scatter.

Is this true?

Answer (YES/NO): NO